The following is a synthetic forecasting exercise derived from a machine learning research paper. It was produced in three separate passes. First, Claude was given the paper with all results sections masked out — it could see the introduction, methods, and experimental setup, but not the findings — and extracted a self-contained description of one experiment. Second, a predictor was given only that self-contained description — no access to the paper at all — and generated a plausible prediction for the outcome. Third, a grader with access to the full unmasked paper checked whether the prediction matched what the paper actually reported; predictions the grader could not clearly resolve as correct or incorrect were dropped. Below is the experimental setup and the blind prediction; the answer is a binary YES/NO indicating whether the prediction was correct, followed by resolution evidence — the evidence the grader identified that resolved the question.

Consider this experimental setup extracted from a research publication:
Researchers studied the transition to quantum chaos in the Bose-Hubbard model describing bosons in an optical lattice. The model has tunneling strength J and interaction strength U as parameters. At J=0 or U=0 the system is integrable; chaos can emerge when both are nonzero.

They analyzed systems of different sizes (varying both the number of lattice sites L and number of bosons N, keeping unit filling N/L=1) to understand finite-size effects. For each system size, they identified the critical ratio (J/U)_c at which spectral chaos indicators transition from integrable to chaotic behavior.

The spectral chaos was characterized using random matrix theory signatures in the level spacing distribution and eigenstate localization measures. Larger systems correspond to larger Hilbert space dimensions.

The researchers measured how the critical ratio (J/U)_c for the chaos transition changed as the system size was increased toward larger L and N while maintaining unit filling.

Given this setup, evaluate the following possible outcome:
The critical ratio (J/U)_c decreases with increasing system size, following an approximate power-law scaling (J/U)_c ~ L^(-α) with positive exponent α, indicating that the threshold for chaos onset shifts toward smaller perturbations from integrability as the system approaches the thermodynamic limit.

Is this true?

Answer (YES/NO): NO